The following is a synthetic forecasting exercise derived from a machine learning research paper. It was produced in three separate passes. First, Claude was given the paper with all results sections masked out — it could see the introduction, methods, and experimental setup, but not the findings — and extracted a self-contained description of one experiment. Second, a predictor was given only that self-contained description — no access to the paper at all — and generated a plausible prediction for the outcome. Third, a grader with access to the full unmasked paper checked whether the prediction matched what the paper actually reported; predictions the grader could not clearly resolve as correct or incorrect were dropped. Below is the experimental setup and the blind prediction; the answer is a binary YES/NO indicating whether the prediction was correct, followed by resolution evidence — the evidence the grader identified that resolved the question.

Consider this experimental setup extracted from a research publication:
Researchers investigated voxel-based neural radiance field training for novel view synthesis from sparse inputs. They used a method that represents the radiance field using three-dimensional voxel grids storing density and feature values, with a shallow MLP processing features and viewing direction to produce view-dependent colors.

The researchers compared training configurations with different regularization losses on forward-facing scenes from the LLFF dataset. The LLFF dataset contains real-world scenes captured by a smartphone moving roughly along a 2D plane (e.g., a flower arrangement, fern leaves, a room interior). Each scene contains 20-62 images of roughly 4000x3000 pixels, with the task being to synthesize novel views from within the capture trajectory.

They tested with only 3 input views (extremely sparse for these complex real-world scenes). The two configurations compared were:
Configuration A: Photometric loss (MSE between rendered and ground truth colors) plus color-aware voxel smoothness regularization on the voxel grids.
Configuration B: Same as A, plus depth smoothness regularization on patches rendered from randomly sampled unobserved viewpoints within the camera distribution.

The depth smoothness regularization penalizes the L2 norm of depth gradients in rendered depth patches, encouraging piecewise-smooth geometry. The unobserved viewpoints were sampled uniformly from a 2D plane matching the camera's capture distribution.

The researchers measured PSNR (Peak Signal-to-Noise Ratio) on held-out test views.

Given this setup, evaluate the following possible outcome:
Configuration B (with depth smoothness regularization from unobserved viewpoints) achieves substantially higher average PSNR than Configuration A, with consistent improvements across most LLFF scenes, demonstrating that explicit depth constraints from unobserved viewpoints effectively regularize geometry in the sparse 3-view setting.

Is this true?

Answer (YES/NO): NO